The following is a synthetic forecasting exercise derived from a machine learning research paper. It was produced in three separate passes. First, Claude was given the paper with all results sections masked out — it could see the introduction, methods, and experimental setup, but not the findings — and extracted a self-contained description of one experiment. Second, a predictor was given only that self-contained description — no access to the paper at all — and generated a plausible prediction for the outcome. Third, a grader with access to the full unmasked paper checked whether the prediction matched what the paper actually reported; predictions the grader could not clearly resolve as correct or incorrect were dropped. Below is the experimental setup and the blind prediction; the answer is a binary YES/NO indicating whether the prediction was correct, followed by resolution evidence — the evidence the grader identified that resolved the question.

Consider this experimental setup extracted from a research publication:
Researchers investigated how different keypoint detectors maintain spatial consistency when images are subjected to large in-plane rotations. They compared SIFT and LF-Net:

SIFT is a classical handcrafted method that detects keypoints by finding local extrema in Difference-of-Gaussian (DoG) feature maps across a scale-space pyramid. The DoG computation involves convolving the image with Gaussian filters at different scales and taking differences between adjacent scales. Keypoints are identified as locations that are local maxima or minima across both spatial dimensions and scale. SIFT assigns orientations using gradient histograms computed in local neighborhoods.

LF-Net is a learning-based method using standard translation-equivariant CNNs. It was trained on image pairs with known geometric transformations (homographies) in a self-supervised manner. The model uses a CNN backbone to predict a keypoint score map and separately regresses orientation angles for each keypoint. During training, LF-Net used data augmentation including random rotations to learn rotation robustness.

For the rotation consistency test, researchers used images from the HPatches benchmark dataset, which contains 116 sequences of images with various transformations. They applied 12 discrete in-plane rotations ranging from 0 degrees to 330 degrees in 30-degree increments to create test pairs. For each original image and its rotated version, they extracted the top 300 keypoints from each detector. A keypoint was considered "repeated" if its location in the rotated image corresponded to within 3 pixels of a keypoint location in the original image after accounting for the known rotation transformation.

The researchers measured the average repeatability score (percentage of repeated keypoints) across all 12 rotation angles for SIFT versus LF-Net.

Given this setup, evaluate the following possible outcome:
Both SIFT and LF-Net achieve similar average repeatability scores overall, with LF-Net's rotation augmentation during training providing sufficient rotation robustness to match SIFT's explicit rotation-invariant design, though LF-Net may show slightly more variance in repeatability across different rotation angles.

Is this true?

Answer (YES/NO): NO